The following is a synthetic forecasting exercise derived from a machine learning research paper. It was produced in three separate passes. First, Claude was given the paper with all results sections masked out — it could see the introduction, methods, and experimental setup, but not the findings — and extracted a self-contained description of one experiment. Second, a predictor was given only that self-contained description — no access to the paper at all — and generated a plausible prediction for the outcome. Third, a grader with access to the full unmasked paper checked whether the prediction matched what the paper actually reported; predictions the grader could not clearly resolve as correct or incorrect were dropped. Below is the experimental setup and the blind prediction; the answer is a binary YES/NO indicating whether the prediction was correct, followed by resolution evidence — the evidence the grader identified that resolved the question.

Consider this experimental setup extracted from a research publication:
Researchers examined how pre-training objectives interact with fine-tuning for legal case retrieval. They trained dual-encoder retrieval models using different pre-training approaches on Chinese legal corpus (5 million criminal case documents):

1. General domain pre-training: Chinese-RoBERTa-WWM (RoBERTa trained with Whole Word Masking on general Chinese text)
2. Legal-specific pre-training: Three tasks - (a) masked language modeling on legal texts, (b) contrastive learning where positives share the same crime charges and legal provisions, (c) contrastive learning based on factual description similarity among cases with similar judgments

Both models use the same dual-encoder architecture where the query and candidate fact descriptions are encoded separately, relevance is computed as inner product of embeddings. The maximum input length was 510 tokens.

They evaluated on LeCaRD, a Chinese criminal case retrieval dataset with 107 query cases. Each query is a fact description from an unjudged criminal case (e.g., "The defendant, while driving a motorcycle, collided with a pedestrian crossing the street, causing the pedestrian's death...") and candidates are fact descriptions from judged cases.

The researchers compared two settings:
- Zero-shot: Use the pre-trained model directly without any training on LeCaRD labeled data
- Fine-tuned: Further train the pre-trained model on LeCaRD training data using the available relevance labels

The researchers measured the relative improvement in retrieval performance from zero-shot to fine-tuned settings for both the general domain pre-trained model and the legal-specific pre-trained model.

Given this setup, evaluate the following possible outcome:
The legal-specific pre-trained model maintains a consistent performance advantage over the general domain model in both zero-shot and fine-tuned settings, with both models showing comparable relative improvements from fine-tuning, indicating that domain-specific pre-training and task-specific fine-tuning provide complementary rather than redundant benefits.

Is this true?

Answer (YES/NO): NO